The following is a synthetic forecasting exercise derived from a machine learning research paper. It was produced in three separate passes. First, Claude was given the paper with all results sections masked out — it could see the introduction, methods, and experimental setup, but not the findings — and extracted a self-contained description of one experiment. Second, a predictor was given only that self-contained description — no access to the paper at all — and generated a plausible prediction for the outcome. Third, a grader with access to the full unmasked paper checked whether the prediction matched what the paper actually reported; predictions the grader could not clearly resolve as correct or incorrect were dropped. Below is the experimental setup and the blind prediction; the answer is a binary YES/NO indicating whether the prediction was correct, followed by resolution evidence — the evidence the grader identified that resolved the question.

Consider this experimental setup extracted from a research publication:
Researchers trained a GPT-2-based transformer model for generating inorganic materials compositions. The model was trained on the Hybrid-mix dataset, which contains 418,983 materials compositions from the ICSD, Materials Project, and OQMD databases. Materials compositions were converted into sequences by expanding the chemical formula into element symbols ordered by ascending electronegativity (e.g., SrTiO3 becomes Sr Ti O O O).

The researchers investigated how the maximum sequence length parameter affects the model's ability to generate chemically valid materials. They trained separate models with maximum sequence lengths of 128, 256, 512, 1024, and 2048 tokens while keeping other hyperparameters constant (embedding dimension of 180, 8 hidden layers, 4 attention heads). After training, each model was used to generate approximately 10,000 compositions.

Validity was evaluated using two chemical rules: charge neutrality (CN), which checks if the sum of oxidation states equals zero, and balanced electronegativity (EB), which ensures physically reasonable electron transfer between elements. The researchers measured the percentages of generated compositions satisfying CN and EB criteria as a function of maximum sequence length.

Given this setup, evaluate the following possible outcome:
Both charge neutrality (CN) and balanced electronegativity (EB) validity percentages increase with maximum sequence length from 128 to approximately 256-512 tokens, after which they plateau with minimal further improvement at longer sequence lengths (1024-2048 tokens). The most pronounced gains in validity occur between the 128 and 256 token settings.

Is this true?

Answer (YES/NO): NO